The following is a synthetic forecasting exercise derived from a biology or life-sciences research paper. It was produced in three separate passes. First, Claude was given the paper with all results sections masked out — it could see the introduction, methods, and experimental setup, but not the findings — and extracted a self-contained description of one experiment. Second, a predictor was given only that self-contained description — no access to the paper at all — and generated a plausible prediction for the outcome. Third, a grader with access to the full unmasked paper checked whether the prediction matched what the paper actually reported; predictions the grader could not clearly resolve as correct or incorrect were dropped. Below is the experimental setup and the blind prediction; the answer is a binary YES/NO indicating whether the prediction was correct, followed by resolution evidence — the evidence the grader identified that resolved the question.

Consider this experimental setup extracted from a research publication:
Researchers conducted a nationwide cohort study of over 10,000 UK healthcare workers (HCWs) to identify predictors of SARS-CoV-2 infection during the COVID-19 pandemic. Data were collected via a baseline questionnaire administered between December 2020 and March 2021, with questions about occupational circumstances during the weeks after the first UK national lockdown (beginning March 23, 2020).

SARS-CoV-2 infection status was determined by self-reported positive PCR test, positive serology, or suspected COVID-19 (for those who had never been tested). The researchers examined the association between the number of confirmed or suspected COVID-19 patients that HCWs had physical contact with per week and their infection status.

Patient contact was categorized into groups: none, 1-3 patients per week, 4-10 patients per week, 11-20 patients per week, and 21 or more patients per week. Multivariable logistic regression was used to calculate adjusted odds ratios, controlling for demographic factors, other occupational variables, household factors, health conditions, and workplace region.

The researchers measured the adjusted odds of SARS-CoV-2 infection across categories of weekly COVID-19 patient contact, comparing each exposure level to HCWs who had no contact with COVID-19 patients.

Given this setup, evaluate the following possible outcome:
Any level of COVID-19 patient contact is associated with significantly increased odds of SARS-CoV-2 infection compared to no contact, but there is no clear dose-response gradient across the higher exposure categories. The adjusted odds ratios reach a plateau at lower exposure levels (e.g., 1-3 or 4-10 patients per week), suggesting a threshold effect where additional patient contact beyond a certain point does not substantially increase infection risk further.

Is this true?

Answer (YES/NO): NO